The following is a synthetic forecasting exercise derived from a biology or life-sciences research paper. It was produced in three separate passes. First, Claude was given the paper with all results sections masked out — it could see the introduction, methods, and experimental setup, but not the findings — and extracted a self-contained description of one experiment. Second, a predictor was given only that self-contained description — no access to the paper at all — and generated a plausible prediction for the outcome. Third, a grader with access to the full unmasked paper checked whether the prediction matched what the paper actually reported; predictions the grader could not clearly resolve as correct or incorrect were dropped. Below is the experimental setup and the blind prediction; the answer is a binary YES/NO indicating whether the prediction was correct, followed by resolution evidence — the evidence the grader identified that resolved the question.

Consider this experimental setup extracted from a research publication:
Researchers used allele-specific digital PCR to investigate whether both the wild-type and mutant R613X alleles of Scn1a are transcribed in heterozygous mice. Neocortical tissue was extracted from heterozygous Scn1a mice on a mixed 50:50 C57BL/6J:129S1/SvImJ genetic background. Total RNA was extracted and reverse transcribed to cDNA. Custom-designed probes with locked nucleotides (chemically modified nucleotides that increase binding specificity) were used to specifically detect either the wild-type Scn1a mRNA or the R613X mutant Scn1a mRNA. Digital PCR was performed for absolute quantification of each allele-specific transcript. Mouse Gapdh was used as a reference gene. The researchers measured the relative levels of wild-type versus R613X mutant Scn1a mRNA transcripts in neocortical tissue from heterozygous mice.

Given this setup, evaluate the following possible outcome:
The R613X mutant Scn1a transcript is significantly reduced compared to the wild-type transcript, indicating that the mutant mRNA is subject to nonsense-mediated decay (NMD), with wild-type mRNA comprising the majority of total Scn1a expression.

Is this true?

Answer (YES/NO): YES